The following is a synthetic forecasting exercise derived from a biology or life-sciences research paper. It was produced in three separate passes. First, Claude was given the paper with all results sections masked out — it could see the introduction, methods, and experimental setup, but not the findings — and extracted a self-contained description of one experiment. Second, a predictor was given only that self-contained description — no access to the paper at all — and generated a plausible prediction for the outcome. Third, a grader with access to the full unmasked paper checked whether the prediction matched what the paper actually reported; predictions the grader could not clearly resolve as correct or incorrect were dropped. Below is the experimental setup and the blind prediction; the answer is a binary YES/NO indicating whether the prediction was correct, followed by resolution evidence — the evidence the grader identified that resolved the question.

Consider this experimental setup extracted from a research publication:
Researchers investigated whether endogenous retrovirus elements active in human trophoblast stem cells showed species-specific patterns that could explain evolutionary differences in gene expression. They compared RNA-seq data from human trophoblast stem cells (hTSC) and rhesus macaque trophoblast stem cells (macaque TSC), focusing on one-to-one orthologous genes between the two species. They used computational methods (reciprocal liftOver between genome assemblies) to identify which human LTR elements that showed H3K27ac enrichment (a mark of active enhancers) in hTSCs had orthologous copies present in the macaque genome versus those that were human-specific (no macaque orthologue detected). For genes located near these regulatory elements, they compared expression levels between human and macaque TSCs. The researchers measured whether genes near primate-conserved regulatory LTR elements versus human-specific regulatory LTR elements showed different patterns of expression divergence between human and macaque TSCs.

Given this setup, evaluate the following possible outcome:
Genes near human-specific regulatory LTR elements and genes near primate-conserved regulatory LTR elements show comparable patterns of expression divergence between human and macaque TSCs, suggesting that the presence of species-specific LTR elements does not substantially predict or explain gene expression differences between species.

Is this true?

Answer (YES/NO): NO